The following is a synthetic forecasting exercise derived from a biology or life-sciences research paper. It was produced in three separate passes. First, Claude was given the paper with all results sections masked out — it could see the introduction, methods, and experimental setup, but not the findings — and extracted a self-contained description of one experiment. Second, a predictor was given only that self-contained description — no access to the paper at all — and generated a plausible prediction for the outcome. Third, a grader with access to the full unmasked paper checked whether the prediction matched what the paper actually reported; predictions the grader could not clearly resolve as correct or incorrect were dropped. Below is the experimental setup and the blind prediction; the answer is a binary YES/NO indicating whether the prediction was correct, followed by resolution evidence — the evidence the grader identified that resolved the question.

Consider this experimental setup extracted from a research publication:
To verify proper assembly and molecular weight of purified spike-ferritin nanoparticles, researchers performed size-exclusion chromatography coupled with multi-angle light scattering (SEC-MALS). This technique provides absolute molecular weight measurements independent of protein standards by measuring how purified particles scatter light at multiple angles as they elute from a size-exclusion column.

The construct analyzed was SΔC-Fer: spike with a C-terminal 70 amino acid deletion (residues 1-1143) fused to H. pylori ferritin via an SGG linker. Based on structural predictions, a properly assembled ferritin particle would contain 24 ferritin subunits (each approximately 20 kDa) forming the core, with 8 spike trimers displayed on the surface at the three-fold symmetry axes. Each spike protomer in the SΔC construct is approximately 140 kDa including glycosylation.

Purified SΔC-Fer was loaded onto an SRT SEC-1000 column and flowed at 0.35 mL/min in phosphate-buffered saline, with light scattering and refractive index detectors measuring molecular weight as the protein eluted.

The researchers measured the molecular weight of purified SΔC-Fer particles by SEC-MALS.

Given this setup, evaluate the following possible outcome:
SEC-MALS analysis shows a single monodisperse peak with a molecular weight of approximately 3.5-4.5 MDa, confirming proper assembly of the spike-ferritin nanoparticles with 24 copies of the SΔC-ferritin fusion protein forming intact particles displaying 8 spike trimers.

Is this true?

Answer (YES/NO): NO